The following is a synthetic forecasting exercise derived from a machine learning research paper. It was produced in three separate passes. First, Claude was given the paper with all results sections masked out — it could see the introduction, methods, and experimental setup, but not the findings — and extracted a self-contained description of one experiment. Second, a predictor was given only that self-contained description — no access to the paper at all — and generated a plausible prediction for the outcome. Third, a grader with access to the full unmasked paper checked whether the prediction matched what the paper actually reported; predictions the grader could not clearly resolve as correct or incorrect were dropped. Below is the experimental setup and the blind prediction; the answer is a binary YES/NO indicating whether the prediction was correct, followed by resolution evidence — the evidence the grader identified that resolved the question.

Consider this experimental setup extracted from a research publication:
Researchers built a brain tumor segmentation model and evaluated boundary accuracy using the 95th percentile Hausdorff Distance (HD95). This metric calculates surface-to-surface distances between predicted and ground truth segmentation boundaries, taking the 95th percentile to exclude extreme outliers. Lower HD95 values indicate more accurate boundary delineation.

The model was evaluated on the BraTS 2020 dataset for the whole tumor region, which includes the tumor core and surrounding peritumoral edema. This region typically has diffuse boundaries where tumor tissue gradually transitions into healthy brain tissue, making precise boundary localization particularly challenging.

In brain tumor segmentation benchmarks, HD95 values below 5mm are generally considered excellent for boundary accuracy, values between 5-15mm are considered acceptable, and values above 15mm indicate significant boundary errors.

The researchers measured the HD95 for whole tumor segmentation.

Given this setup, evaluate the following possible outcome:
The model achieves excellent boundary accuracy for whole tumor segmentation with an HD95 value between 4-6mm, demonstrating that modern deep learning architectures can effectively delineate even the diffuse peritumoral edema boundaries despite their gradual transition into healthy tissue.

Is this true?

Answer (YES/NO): NO